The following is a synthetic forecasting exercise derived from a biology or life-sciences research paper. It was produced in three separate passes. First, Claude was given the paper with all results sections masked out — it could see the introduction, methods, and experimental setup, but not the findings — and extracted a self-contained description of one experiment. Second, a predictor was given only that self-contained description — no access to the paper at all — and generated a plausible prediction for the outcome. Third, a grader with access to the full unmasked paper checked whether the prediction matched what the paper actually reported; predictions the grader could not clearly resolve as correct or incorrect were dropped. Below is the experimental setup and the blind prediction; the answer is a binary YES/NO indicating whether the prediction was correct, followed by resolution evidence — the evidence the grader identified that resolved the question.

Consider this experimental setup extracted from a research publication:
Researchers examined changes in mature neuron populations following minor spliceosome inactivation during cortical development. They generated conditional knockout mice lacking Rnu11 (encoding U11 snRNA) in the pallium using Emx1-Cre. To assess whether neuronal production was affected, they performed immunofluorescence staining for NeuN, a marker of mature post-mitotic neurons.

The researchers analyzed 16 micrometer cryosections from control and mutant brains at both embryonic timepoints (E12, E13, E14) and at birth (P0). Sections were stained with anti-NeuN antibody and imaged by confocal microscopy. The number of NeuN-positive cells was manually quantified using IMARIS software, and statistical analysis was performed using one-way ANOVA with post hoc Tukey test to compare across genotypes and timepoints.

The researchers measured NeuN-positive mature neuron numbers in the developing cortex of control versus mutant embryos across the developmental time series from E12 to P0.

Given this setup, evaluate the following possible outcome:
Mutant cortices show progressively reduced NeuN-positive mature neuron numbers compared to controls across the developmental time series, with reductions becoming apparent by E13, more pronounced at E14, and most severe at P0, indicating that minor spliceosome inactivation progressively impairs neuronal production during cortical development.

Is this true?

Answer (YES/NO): NO